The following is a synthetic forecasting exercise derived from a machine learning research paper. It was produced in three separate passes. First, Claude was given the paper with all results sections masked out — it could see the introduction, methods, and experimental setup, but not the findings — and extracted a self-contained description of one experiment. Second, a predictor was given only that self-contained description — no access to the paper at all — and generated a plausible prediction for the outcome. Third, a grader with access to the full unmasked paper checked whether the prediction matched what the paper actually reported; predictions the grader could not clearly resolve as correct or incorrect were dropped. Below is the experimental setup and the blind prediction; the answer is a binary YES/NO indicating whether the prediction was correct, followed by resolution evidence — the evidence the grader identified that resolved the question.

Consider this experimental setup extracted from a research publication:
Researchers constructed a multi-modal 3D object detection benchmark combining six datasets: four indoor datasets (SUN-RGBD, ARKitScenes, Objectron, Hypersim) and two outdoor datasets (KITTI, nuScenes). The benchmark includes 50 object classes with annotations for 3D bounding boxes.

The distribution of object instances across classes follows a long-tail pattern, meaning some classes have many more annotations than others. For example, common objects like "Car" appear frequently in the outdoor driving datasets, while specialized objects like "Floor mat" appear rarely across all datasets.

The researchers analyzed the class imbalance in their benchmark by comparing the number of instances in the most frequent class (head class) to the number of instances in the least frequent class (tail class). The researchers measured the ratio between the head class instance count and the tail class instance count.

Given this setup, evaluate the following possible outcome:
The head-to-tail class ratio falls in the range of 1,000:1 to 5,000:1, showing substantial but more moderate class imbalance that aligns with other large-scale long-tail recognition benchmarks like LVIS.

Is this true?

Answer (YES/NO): NO